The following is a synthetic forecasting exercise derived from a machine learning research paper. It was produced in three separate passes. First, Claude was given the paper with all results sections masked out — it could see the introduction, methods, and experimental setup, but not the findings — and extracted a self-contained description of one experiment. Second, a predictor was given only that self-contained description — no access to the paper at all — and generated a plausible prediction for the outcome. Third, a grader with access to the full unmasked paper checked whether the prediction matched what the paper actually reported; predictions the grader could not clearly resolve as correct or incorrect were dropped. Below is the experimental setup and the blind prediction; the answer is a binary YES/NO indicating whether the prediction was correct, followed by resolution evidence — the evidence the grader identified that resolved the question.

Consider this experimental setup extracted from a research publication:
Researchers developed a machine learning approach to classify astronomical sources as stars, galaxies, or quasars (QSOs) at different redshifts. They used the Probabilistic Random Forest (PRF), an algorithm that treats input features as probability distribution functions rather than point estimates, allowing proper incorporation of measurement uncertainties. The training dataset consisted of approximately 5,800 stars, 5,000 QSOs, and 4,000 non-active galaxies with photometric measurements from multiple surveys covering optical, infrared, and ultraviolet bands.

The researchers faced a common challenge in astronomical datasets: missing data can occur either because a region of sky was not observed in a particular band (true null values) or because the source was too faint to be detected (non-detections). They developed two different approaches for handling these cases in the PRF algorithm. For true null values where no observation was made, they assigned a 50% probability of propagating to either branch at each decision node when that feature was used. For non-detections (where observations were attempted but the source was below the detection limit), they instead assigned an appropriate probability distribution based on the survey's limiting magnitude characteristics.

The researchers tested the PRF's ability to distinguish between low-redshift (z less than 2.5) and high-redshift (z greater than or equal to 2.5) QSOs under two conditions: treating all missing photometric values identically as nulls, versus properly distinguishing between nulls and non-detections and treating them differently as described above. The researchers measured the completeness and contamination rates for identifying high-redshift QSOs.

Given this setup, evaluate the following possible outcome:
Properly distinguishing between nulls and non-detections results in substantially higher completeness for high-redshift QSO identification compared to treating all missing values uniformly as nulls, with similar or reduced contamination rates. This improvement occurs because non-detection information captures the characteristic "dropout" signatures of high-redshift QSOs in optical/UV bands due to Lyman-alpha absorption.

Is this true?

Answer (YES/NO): NO